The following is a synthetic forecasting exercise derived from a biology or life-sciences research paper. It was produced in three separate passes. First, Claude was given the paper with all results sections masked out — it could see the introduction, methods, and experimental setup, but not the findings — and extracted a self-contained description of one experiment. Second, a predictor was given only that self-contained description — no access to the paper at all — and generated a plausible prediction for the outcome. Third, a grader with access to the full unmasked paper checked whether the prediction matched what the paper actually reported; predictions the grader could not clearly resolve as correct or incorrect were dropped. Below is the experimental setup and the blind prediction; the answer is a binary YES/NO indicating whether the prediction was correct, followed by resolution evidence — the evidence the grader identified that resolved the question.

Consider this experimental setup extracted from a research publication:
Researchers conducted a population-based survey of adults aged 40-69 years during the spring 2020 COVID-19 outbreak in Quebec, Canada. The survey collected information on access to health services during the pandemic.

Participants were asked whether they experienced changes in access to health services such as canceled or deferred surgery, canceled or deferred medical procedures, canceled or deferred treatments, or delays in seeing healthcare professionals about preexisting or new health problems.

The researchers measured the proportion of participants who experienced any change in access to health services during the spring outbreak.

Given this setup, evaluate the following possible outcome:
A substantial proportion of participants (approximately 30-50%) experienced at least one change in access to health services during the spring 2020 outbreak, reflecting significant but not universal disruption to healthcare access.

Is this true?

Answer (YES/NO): YES